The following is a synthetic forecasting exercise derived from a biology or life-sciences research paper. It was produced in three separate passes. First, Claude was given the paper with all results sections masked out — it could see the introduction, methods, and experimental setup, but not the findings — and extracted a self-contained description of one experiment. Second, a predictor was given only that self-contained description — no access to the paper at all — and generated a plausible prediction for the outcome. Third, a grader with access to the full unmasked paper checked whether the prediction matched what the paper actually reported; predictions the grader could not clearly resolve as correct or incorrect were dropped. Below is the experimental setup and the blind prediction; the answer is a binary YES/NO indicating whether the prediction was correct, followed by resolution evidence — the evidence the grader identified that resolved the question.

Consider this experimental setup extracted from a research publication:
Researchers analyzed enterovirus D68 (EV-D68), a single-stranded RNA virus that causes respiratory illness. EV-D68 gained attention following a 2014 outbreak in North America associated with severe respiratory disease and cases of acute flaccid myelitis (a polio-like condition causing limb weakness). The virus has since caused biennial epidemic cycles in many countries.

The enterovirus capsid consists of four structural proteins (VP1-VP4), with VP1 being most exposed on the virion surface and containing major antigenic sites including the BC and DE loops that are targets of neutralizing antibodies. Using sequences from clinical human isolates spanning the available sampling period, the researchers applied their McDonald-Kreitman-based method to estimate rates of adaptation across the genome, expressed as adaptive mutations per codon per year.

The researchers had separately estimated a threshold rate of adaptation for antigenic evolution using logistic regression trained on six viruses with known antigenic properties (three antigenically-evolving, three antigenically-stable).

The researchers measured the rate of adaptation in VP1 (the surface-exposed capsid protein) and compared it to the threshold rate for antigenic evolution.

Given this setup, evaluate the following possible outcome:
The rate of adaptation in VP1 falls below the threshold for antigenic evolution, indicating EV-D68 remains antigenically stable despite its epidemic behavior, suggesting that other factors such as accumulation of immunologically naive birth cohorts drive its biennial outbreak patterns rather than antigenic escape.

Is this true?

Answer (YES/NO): NO